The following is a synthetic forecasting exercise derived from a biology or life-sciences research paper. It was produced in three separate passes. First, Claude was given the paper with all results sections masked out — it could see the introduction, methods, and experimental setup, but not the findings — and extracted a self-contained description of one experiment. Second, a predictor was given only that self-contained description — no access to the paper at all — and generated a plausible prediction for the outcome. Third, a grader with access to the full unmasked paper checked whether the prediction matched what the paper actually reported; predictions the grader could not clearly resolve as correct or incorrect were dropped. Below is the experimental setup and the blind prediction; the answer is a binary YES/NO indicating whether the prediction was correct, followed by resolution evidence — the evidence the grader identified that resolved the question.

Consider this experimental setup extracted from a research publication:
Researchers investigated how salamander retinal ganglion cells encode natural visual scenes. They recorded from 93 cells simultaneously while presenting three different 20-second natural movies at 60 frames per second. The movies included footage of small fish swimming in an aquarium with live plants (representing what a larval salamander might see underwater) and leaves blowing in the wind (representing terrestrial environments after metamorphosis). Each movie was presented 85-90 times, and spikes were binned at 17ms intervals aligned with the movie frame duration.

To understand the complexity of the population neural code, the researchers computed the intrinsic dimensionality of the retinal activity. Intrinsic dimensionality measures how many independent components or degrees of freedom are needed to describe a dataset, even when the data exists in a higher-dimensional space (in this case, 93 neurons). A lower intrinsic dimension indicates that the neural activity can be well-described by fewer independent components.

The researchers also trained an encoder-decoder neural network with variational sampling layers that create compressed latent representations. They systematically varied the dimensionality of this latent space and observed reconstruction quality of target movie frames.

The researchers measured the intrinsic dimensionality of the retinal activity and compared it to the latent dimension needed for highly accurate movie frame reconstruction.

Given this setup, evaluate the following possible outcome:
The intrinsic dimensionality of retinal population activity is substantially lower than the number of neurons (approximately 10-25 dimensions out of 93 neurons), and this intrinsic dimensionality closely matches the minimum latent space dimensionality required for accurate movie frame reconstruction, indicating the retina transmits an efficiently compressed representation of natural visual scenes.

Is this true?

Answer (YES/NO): NO